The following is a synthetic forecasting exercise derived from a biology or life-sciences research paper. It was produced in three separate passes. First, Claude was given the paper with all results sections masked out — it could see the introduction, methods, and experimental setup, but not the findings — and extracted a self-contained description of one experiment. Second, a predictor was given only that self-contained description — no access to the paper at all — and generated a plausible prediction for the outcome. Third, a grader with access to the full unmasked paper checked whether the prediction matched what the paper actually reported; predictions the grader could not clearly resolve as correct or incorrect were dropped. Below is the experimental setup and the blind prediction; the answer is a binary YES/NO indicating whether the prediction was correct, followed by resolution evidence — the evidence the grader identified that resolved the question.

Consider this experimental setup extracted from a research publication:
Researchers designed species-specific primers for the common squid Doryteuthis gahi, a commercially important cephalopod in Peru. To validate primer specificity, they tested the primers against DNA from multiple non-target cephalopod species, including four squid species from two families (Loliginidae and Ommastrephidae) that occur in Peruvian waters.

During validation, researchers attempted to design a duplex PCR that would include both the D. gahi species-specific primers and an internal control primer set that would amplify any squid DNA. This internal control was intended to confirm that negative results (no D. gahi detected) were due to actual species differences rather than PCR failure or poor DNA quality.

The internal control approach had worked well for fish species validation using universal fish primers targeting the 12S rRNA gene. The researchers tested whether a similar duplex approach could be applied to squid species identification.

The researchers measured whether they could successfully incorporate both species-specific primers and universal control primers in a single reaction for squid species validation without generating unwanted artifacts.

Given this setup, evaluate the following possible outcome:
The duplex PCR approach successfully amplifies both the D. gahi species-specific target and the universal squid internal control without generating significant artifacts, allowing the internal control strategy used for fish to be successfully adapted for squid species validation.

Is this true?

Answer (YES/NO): NO